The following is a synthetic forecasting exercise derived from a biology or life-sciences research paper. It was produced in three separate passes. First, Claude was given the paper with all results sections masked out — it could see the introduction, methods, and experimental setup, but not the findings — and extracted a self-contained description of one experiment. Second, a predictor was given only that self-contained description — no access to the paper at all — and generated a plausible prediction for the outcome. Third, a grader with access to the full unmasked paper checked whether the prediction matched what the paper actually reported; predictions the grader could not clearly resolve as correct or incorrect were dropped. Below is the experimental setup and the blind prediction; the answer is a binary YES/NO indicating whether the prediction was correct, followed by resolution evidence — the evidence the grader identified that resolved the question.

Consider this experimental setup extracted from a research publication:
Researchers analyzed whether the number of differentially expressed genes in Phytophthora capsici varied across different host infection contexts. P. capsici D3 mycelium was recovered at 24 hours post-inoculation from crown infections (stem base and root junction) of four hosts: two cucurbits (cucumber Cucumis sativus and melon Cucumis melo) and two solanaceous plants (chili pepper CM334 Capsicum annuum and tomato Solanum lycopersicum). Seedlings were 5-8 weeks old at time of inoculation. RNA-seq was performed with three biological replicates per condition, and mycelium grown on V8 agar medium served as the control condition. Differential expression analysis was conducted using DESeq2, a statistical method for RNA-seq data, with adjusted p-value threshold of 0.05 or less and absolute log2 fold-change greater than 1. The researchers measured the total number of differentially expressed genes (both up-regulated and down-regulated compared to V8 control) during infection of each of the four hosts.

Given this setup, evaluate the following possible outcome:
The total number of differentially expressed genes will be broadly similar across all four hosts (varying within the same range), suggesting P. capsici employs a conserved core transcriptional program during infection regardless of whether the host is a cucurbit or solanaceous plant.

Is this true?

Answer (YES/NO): NO